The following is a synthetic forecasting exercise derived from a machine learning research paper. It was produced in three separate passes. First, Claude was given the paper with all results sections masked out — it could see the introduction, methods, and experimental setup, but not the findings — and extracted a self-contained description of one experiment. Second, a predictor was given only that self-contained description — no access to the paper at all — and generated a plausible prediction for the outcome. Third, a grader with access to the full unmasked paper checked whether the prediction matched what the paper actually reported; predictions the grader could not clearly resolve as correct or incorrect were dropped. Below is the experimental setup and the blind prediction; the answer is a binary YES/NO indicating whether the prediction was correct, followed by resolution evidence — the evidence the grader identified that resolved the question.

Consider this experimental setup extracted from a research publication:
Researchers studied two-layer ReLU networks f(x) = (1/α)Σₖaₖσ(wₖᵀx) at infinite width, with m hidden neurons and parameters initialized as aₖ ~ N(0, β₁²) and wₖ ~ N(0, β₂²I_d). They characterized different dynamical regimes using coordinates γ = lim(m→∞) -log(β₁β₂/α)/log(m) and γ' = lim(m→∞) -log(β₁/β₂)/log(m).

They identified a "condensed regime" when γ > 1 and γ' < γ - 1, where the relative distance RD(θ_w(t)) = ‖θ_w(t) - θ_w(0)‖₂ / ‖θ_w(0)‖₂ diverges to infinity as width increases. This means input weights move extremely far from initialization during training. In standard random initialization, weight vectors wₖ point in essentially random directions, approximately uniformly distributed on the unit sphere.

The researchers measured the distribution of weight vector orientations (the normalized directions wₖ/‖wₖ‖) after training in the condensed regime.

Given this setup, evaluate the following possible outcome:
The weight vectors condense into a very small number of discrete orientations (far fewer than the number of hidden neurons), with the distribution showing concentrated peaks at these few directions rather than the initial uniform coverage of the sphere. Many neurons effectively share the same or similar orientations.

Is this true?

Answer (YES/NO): YES